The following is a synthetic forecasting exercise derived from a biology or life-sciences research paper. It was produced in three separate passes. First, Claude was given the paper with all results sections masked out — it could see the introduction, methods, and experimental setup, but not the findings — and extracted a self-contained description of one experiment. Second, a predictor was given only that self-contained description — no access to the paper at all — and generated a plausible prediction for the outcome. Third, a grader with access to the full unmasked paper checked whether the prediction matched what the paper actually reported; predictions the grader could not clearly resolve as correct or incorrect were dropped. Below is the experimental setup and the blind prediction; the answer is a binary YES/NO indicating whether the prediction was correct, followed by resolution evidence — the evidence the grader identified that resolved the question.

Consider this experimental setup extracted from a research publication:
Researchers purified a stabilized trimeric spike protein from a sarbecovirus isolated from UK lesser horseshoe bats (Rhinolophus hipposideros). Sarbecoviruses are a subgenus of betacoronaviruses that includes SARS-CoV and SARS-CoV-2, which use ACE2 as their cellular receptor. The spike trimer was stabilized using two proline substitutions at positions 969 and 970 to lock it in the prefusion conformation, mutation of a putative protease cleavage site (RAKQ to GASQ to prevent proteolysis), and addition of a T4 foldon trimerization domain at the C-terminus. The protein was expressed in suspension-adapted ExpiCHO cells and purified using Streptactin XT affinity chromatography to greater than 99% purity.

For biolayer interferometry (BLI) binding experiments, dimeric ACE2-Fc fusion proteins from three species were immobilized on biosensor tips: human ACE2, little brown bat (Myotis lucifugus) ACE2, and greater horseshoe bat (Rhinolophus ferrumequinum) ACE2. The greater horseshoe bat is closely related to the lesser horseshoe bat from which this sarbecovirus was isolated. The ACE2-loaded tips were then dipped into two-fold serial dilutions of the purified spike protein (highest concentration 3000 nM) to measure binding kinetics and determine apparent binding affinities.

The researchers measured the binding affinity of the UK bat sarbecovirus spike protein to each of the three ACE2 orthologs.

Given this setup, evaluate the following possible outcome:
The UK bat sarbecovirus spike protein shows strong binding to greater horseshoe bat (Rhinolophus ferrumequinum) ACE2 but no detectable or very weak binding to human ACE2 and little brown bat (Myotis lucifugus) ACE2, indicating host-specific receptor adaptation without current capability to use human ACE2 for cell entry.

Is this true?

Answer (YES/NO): NO